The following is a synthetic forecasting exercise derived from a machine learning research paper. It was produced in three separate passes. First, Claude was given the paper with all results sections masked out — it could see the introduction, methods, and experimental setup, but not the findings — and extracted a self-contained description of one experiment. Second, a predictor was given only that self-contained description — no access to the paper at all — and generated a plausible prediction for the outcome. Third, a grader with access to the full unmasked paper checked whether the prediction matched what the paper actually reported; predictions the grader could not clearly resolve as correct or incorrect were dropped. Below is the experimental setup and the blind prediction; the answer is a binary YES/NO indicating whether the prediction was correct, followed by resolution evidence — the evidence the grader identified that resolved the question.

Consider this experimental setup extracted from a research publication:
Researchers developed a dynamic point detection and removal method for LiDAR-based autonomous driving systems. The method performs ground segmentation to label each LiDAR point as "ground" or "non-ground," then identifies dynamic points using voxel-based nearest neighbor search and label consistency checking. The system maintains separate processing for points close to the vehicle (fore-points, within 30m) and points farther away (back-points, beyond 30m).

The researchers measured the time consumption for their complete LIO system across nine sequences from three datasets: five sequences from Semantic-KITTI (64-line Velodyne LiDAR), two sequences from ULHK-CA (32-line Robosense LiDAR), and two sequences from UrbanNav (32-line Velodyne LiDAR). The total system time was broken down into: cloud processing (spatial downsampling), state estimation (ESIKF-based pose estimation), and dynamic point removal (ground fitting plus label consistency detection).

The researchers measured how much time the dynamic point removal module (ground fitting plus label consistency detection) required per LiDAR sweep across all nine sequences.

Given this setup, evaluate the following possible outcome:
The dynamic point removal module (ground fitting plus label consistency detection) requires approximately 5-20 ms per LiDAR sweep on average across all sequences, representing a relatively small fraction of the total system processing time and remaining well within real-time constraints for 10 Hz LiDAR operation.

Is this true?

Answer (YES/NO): NO